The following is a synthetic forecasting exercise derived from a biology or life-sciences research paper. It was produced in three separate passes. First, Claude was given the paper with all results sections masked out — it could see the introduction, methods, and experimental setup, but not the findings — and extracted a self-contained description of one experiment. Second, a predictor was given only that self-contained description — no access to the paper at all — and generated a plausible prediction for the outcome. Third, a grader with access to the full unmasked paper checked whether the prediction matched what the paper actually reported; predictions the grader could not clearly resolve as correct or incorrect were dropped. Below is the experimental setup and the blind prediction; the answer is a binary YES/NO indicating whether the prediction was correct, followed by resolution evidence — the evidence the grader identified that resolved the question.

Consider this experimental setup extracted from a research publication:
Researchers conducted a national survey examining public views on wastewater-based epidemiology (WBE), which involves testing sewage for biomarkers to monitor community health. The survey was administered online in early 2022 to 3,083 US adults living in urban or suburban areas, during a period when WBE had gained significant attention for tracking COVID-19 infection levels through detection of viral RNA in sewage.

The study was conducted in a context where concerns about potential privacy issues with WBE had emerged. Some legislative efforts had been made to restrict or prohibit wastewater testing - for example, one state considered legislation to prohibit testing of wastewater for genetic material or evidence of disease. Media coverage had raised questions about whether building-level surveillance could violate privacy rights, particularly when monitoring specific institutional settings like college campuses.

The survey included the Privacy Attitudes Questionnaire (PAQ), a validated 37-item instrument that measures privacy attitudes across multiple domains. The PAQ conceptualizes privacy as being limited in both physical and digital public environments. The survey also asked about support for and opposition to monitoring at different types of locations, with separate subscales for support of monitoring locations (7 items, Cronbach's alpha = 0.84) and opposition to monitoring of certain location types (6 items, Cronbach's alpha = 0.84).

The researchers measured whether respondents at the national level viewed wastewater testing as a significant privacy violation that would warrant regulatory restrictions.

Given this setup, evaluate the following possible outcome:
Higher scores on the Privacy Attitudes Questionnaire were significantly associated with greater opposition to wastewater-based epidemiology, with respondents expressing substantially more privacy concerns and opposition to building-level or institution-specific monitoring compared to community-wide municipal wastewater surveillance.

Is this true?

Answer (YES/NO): NO